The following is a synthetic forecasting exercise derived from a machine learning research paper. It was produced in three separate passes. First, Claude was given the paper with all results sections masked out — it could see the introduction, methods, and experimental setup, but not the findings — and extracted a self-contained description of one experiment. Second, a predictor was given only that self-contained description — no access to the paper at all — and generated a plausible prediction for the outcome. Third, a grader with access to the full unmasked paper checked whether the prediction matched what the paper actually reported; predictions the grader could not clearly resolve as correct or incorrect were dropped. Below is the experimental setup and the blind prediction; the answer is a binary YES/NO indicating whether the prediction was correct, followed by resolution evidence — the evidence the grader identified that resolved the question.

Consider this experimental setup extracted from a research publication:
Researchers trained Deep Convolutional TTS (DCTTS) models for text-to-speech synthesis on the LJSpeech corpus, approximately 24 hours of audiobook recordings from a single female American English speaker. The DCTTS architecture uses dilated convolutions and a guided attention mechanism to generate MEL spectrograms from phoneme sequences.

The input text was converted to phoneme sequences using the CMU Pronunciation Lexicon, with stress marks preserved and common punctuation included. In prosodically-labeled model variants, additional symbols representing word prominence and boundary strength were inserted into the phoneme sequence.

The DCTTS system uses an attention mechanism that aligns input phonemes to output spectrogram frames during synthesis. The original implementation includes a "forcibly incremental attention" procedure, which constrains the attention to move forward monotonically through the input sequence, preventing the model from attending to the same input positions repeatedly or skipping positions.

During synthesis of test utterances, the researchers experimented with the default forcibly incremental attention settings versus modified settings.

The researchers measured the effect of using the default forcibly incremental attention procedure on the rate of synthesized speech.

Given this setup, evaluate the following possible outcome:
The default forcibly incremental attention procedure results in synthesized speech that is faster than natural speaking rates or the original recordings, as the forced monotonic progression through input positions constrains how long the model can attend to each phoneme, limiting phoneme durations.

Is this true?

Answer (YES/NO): YES